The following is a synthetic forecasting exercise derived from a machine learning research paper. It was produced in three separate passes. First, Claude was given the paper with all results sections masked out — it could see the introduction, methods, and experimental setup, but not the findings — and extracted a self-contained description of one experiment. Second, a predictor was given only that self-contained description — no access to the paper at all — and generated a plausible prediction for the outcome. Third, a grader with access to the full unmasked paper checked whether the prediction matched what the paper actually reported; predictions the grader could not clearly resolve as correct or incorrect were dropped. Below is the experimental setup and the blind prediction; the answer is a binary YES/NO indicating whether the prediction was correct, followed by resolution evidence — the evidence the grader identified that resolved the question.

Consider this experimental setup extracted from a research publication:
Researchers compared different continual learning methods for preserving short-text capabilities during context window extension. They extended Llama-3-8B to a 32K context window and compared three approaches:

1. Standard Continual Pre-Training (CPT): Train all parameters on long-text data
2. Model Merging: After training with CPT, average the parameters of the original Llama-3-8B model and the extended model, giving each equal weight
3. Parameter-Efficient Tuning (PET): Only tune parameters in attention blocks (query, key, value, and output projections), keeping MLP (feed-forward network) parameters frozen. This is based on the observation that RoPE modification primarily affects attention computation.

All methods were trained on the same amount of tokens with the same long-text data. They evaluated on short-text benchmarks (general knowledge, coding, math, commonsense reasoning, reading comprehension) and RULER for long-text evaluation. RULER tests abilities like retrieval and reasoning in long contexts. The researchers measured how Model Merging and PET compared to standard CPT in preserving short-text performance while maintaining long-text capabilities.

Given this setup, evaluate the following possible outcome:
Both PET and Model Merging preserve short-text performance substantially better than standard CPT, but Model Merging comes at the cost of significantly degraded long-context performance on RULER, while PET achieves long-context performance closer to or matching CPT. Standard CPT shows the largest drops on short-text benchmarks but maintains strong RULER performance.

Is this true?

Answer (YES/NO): NO